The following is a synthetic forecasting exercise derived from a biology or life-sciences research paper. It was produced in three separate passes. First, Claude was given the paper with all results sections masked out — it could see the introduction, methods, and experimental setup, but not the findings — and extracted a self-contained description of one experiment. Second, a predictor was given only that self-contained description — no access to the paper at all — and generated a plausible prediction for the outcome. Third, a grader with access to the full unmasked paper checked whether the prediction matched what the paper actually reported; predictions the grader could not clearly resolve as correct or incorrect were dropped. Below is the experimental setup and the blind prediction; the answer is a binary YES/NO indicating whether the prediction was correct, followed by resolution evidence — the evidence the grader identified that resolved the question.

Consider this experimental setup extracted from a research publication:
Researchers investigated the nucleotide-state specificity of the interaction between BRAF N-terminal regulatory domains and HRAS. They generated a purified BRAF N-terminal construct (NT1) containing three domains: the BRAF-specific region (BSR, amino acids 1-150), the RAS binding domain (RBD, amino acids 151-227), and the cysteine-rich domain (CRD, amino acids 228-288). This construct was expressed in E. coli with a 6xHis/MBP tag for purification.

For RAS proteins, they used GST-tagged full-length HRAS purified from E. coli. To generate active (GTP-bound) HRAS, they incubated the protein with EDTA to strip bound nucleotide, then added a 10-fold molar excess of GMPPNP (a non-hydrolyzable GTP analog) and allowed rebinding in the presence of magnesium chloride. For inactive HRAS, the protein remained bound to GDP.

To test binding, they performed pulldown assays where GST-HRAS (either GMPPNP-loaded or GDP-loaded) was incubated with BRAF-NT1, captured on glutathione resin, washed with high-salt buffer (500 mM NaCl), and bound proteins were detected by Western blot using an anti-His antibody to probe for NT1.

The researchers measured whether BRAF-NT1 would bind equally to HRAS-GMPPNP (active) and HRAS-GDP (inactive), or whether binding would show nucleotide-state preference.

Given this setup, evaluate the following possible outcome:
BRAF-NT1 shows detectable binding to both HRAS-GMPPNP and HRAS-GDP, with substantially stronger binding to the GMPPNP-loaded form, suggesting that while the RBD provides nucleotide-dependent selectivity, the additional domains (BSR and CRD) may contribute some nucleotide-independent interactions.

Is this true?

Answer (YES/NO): NO